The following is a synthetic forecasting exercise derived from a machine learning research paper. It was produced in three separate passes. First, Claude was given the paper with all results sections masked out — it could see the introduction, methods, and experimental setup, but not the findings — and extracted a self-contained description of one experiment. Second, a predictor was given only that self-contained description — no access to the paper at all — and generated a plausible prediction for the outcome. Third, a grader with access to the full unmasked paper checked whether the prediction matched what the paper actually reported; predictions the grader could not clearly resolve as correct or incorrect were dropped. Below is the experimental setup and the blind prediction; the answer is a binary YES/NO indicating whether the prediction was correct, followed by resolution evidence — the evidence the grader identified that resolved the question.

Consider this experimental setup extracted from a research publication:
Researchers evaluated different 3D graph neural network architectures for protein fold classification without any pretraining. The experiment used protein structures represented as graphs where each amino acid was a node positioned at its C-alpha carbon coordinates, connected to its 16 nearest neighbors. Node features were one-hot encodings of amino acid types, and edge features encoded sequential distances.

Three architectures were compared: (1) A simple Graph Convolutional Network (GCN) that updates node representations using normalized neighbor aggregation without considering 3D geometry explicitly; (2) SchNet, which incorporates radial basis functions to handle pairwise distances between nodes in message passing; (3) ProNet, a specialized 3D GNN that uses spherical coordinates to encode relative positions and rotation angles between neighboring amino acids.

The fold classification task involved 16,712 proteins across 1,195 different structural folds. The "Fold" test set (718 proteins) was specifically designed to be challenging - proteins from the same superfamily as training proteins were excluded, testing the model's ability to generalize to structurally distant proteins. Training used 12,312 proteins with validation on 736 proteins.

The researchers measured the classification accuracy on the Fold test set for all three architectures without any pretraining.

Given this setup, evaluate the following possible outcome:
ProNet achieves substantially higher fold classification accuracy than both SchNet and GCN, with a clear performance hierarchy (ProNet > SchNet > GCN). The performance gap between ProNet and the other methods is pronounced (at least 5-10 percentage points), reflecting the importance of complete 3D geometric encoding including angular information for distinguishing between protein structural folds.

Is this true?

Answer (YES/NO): YES